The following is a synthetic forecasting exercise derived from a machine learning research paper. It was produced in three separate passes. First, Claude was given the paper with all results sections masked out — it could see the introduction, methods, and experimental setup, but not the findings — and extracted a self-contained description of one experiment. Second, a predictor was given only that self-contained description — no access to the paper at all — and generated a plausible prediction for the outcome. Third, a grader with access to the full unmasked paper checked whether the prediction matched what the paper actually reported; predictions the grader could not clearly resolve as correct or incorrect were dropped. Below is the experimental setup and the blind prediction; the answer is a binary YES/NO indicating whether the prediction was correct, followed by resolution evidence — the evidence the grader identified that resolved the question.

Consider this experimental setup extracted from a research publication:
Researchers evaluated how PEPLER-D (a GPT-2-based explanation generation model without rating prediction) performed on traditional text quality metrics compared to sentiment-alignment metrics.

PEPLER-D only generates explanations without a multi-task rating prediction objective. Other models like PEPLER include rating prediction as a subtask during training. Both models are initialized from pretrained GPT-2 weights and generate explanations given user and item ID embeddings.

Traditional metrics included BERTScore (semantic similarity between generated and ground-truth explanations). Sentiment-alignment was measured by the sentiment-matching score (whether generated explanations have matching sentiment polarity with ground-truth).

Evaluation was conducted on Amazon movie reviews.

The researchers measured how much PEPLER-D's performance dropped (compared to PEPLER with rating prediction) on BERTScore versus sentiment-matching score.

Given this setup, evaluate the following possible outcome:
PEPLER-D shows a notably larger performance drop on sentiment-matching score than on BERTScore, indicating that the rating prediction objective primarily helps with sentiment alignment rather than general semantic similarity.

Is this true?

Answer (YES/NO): YES